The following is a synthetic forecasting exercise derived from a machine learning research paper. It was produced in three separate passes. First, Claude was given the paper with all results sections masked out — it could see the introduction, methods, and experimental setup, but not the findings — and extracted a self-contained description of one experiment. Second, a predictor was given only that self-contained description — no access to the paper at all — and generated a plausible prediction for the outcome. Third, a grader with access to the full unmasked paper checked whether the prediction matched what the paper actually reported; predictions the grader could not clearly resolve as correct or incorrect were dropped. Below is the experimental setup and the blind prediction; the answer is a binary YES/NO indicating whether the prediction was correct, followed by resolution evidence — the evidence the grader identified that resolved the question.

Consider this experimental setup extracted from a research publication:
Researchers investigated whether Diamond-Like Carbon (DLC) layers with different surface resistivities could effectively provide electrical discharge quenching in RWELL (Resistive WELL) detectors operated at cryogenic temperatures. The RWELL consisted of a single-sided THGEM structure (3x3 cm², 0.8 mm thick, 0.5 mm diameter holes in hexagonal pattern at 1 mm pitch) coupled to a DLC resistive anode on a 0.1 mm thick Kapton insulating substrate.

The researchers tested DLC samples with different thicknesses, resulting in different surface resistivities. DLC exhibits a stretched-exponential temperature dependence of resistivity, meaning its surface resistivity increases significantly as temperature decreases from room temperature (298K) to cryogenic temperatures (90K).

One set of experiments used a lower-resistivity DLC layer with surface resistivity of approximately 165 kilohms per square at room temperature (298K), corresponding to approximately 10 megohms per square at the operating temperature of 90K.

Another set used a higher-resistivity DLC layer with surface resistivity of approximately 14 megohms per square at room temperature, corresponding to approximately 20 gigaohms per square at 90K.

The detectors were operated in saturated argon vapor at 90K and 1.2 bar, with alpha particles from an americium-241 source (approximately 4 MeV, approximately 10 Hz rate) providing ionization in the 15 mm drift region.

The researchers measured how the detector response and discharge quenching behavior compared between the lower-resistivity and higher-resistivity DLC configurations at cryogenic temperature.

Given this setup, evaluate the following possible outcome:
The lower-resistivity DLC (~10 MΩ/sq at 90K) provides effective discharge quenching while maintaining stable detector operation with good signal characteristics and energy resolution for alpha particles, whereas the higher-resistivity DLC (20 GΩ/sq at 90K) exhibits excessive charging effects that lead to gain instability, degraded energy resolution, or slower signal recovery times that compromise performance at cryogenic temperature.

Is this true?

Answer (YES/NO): NO